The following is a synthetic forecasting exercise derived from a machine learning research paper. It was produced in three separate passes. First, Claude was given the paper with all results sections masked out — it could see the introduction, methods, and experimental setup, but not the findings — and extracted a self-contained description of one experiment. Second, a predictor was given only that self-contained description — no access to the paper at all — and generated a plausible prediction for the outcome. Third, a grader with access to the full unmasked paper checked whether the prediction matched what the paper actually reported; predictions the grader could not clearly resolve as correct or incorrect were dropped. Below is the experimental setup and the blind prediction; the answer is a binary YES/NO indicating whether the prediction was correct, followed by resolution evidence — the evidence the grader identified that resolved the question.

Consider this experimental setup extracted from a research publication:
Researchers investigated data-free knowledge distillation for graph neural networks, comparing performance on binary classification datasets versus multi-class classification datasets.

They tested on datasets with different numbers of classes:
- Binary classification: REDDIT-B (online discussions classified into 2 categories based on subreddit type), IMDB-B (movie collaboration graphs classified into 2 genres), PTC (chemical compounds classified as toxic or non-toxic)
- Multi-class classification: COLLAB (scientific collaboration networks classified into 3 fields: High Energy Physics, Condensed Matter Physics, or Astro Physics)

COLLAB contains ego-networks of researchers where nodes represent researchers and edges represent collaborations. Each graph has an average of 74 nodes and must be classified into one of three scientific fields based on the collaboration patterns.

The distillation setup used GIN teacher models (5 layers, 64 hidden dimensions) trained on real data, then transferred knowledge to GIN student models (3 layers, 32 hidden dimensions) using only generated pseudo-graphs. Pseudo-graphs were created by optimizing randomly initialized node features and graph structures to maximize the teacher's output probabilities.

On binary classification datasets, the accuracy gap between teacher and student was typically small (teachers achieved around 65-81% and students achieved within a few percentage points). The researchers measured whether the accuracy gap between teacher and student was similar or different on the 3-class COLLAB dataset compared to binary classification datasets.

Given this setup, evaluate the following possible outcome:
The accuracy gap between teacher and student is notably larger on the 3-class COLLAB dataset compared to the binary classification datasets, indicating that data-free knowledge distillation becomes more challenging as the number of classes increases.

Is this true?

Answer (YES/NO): YES